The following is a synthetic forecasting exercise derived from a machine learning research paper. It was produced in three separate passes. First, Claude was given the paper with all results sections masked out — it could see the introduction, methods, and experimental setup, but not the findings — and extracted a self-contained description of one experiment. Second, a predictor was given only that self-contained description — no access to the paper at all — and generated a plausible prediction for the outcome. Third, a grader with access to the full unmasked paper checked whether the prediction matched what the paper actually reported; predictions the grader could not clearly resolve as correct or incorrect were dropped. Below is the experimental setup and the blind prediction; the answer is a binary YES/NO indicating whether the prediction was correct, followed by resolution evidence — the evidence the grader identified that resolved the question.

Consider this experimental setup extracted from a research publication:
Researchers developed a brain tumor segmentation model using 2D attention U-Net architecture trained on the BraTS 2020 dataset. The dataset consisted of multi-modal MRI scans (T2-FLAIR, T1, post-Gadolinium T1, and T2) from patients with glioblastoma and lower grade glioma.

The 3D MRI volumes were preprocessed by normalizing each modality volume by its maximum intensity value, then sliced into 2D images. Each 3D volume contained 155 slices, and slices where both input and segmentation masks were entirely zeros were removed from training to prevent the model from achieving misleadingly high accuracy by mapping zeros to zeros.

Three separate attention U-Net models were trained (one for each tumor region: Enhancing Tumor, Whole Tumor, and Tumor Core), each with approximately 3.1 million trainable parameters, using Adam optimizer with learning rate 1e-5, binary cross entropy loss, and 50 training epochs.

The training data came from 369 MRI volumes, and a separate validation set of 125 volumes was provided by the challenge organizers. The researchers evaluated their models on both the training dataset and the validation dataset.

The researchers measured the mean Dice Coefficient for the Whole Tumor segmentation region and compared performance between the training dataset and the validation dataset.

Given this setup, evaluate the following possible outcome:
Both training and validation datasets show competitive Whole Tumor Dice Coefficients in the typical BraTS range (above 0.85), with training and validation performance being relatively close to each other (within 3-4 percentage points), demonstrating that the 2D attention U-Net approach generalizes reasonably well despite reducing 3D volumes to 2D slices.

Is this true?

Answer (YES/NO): NO